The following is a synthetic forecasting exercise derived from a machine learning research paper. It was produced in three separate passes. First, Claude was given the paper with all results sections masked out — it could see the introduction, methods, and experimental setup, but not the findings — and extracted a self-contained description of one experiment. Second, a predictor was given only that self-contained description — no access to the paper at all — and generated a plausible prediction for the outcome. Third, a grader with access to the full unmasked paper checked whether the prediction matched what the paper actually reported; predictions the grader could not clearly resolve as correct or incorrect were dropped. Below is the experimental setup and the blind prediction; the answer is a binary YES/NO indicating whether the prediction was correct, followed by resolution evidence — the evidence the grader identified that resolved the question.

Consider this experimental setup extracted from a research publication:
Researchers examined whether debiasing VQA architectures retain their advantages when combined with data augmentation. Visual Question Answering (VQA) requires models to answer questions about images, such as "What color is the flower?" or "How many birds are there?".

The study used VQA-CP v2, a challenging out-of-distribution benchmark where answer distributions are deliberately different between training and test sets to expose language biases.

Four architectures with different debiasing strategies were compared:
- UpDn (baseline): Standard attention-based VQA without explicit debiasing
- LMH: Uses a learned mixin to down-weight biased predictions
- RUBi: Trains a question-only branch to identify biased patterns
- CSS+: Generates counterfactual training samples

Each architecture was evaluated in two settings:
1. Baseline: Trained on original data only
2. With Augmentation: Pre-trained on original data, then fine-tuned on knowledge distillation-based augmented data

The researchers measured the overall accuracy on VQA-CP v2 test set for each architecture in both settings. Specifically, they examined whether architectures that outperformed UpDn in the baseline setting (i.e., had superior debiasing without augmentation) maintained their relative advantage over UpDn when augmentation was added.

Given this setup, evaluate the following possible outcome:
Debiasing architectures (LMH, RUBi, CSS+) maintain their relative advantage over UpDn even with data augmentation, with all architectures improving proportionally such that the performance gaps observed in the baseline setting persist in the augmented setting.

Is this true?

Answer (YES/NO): NO